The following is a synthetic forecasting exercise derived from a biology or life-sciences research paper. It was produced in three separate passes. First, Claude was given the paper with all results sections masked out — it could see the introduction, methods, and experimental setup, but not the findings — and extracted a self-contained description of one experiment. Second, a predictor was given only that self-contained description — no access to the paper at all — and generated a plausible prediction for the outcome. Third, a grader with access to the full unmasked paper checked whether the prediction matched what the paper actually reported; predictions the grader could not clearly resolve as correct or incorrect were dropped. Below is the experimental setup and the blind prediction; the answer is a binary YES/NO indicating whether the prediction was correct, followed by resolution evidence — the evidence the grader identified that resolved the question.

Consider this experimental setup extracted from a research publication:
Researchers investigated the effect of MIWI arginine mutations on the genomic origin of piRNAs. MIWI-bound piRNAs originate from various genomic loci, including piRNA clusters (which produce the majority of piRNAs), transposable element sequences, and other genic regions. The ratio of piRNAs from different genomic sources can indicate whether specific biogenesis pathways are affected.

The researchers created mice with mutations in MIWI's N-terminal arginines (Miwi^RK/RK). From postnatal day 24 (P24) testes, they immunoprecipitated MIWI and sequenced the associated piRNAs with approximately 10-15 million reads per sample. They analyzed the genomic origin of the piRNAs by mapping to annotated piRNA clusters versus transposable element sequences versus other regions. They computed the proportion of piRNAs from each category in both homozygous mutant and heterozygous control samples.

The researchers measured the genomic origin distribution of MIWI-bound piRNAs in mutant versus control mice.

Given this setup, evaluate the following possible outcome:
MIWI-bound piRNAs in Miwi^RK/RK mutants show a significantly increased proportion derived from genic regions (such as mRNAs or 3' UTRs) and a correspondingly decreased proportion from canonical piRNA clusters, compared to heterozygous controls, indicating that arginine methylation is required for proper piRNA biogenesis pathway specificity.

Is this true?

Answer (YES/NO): NO